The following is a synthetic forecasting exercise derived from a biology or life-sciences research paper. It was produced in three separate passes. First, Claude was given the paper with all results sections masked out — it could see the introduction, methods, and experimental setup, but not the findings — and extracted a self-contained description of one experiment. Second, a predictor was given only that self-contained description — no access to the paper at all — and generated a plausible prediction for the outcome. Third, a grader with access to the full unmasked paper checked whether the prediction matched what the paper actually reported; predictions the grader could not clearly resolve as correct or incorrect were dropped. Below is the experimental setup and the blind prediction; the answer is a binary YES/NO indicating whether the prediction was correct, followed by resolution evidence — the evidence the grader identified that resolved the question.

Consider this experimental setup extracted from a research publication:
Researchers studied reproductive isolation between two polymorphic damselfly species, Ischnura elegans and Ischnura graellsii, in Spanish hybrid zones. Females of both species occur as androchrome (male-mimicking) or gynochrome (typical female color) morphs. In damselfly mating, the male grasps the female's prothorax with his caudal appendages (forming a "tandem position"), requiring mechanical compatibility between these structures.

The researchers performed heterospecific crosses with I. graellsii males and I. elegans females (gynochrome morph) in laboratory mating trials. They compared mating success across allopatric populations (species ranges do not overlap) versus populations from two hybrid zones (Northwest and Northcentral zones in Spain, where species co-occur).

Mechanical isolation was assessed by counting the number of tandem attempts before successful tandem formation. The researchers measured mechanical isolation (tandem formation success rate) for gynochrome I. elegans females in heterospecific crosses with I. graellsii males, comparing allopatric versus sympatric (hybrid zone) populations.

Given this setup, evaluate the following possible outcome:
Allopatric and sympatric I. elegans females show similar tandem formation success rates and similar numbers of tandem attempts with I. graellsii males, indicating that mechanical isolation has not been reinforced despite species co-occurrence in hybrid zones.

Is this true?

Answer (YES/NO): NO